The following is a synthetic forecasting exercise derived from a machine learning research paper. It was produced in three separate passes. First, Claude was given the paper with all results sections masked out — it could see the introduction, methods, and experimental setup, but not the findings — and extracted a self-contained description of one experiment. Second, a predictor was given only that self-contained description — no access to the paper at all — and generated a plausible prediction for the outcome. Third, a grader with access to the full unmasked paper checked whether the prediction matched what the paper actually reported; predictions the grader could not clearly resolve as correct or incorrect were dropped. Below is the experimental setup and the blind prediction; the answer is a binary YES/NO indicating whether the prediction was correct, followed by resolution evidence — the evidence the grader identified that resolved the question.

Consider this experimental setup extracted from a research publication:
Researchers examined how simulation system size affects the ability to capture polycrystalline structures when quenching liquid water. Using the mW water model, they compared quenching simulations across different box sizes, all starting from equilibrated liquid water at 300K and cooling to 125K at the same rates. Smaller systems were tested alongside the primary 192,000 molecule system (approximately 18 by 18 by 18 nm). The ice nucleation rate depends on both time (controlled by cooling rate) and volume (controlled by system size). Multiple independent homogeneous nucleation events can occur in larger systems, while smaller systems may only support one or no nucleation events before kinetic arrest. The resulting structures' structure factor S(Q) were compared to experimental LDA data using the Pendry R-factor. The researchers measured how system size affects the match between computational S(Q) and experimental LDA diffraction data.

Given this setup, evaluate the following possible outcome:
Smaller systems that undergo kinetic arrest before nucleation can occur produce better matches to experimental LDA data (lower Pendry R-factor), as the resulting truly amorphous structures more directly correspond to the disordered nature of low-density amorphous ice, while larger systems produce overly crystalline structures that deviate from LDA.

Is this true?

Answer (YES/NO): NO